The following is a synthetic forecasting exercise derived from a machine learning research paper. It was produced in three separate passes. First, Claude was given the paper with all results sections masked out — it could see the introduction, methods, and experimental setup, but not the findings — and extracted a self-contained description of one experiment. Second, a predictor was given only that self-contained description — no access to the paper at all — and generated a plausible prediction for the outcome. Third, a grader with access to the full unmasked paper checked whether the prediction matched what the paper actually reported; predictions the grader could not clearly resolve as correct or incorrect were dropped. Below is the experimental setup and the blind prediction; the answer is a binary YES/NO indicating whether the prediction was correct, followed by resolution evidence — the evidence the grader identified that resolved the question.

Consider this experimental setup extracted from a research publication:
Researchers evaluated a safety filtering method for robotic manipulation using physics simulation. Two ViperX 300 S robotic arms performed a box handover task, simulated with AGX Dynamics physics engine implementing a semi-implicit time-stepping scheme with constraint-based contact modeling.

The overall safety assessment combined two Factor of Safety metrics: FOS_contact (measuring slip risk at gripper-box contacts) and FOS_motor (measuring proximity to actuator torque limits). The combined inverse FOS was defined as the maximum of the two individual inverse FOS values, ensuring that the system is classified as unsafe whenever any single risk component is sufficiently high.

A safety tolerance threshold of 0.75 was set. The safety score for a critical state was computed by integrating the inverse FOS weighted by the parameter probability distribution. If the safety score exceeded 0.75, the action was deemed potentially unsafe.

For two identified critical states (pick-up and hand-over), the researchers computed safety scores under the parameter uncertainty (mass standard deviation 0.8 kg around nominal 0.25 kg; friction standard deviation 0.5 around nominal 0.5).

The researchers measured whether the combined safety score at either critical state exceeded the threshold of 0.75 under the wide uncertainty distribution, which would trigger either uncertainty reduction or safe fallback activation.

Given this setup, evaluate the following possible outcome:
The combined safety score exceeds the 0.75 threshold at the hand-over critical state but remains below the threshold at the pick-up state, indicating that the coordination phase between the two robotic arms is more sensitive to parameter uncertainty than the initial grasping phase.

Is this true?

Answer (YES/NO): YES